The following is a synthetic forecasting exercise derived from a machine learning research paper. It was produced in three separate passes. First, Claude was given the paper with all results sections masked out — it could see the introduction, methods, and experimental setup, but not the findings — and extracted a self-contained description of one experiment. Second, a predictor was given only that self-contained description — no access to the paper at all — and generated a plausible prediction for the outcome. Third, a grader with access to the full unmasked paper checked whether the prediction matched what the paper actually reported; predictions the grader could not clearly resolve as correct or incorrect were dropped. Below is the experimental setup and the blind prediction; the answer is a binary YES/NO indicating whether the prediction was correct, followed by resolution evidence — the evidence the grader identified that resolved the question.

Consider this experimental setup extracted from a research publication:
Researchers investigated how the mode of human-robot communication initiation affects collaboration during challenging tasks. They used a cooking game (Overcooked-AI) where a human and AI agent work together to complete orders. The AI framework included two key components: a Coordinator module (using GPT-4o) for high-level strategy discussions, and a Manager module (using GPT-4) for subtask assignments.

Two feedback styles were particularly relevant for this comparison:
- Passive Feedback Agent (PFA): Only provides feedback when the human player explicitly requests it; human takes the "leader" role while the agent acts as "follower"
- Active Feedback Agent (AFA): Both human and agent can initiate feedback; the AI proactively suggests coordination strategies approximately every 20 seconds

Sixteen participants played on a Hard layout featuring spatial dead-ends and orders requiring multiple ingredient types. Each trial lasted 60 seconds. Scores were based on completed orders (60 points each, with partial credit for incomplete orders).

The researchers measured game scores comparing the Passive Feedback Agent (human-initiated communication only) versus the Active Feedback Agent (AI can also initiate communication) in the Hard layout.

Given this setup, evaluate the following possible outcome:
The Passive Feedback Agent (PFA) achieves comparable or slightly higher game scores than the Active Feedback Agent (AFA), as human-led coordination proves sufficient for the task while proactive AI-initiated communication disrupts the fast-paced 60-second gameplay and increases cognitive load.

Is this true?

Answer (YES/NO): NO